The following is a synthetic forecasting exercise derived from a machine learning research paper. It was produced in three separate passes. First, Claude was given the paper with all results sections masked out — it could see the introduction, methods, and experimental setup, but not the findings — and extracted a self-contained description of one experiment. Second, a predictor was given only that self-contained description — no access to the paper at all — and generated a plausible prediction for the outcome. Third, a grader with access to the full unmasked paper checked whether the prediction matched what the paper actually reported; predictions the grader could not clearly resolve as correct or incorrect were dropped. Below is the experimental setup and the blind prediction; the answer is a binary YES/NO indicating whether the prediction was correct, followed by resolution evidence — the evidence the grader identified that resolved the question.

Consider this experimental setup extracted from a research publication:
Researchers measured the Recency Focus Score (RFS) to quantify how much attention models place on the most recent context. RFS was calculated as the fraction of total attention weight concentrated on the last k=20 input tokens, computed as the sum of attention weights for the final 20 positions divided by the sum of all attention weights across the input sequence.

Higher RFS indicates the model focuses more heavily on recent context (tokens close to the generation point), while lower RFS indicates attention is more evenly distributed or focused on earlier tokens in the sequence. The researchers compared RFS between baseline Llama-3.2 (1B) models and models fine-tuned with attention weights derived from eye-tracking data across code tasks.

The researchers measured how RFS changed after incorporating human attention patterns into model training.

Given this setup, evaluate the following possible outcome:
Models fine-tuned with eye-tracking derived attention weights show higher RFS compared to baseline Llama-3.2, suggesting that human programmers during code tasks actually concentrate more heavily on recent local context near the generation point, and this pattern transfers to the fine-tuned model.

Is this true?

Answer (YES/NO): YES